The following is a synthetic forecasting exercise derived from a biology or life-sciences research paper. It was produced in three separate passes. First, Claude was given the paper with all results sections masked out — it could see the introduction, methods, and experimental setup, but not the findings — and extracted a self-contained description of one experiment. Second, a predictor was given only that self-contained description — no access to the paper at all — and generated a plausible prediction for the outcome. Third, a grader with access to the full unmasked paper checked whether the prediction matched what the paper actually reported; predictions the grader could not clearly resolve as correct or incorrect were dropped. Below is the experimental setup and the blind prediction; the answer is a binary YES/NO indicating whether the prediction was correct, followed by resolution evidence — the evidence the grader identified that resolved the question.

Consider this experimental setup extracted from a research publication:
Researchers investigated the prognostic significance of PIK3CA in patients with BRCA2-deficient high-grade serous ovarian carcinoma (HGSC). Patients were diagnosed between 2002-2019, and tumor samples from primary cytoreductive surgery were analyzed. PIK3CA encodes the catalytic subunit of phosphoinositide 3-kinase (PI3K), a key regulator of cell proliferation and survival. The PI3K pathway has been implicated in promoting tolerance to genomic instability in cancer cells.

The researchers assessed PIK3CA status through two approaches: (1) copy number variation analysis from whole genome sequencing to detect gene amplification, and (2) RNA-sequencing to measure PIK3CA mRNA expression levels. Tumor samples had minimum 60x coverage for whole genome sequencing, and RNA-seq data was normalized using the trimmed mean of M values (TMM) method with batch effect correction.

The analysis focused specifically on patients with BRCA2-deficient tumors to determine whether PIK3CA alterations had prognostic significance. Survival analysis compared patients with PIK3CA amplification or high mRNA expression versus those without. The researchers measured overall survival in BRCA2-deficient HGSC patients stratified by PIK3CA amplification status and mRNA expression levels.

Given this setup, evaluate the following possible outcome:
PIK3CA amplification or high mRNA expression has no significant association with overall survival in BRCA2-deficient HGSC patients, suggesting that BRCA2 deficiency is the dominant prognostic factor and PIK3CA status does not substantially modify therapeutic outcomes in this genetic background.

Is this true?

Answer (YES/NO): NO